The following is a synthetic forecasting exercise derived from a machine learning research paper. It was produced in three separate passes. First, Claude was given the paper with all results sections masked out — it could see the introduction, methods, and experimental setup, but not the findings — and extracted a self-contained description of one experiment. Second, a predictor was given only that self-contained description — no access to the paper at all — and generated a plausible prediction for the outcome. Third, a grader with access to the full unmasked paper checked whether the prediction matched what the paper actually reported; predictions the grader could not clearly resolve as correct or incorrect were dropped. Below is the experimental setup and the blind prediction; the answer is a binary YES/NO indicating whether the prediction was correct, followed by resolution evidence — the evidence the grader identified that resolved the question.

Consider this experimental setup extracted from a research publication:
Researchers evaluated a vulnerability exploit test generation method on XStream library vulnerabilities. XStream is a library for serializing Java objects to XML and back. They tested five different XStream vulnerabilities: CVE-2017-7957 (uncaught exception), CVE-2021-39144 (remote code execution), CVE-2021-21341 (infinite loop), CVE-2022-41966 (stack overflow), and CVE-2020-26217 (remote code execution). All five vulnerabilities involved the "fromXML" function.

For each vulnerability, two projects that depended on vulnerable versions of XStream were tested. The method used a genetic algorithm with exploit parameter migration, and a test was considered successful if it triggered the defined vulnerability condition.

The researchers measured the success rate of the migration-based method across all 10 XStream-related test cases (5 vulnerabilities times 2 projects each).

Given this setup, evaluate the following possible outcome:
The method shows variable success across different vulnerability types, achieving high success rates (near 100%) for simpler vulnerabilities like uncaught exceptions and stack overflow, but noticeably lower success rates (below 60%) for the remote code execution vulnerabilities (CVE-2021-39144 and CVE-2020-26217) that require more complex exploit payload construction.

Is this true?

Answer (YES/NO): NO